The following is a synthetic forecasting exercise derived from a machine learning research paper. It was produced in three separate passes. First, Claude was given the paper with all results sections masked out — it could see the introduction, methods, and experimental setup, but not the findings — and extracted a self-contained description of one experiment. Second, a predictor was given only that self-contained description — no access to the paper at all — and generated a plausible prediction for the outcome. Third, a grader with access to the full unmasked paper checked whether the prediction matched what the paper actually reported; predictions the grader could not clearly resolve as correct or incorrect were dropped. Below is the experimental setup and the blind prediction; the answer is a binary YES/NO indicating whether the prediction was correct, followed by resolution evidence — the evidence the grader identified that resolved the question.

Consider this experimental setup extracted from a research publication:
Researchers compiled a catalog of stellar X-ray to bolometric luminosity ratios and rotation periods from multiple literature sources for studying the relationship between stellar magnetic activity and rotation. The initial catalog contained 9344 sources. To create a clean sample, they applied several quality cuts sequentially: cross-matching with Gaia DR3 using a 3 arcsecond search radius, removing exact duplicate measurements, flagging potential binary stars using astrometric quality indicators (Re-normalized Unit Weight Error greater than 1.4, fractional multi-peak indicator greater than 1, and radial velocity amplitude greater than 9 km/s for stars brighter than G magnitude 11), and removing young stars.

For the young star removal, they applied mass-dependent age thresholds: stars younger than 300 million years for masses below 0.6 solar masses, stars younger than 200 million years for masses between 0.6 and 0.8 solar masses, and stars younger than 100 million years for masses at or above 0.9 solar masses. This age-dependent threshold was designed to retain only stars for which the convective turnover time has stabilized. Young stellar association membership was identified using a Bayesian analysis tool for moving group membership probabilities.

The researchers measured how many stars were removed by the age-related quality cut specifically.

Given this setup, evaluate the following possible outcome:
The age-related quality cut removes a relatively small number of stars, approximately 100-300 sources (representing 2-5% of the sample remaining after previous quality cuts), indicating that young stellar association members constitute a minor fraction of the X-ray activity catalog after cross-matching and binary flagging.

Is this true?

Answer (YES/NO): NO